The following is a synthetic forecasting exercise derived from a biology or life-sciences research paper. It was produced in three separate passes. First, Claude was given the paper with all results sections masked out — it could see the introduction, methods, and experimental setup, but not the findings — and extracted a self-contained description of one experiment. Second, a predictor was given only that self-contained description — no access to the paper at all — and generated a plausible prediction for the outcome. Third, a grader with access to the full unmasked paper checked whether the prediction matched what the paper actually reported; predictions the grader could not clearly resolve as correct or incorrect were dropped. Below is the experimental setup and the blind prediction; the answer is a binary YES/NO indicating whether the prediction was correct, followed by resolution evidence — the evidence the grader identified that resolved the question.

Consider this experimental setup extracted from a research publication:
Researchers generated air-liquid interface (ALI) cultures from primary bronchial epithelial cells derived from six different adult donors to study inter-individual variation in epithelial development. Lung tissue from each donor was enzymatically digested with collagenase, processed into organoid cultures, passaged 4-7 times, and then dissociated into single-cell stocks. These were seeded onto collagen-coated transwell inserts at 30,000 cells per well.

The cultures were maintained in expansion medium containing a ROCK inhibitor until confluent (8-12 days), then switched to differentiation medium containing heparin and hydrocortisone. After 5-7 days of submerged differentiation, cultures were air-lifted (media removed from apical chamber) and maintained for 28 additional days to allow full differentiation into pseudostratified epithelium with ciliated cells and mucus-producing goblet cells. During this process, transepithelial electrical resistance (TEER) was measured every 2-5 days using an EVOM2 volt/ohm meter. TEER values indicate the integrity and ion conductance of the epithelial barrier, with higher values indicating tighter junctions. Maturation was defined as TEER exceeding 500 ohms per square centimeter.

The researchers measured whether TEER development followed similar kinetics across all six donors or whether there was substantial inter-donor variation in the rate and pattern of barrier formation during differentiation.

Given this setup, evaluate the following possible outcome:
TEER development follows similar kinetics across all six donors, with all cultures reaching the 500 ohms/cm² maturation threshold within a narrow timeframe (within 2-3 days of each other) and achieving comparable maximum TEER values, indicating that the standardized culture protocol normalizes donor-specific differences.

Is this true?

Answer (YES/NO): NO